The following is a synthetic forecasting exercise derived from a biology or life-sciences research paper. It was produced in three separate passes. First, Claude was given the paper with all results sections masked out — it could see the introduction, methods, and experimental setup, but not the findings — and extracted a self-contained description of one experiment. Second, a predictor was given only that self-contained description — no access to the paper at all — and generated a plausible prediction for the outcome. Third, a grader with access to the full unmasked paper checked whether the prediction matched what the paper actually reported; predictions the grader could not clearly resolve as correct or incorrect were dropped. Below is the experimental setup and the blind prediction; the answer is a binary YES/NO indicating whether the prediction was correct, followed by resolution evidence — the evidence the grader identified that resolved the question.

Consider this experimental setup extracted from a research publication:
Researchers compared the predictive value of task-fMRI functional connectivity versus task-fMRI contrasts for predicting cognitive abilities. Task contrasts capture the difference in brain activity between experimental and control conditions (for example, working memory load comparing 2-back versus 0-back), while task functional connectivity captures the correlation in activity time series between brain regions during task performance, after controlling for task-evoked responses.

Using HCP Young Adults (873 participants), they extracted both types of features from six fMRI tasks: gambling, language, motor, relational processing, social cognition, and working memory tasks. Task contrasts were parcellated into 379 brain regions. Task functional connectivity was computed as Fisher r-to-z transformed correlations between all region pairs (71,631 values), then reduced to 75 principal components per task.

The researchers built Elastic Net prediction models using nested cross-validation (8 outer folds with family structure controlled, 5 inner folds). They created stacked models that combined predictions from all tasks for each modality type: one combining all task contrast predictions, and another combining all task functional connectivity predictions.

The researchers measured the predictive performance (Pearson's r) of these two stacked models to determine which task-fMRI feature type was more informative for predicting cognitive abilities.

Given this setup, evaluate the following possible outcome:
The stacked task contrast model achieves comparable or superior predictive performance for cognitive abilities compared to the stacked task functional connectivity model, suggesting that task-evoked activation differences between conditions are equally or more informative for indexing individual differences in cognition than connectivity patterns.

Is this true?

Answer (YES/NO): YES